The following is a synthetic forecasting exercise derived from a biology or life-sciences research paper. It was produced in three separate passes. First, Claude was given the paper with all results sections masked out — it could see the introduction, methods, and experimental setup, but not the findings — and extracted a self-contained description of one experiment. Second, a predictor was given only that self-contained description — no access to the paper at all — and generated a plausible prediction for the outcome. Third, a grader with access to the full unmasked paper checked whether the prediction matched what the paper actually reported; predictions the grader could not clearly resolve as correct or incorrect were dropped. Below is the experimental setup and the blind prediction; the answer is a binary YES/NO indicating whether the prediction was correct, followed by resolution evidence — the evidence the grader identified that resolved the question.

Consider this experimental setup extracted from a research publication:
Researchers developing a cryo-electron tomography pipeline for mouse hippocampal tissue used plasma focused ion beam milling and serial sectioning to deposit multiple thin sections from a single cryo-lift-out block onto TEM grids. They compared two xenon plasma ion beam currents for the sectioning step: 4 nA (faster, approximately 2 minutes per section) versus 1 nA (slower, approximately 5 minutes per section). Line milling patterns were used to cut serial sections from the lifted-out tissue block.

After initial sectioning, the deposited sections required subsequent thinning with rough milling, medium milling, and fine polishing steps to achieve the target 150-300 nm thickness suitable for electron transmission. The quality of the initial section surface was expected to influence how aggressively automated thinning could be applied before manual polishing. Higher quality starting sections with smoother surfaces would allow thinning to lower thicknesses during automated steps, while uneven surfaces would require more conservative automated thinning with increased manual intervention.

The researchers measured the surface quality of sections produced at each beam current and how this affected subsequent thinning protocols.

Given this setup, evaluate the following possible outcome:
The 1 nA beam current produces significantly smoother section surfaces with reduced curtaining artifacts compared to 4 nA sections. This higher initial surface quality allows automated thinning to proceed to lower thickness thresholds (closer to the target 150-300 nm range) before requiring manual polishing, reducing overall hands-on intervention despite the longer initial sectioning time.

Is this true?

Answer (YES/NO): YES